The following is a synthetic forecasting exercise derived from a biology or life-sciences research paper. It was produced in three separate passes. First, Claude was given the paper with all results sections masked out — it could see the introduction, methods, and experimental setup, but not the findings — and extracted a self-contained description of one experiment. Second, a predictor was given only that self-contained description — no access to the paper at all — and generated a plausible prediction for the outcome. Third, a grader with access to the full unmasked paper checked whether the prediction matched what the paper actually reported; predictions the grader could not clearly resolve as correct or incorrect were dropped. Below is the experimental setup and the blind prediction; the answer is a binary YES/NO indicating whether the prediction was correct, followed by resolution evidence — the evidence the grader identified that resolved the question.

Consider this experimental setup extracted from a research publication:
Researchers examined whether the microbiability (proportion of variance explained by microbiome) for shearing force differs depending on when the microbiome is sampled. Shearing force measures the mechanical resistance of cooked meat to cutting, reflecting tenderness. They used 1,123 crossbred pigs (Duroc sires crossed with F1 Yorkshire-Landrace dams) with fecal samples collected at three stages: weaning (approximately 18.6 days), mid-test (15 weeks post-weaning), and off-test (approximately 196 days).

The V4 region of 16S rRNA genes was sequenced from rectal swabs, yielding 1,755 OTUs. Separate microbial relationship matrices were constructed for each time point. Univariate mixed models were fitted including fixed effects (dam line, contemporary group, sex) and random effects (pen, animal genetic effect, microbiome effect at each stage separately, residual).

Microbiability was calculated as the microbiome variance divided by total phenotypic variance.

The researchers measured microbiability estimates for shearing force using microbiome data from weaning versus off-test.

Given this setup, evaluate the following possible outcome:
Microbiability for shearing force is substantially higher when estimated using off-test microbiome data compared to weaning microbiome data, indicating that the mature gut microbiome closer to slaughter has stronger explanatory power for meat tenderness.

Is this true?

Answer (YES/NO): NO